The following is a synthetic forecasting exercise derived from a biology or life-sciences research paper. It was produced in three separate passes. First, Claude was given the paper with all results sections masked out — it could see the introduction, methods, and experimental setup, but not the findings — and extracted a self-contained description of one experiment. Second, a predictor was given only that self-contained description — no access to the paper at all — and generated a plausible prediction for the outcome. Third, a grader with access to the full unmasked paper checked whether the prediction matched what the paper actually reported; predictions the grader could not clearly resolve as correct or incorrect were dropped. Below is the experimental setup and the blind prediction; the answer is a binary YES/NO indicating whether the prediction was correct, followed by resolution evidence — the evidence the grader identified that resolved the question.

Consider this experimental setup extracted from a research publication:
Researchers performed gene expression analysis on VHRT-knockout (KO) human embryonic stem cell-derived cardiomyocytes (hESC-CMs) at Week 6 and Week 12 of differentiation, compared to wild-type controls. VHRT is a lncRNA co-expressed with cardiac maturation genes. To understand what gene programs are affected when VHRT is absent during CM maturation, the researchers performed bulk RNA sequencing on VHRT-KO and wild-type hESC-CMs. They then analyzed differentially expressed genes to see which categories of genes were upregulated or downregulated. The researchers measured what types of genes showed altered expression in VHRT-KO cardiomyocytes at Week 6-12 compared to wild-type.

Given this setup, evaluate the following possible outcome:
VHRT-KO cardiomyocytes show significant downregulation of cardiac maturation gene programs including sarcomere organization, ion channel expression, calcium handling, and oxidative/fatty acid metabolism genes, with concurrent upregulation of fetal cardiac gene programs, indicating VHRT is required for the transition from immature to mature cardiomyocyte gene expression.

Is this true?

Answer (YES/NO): NO